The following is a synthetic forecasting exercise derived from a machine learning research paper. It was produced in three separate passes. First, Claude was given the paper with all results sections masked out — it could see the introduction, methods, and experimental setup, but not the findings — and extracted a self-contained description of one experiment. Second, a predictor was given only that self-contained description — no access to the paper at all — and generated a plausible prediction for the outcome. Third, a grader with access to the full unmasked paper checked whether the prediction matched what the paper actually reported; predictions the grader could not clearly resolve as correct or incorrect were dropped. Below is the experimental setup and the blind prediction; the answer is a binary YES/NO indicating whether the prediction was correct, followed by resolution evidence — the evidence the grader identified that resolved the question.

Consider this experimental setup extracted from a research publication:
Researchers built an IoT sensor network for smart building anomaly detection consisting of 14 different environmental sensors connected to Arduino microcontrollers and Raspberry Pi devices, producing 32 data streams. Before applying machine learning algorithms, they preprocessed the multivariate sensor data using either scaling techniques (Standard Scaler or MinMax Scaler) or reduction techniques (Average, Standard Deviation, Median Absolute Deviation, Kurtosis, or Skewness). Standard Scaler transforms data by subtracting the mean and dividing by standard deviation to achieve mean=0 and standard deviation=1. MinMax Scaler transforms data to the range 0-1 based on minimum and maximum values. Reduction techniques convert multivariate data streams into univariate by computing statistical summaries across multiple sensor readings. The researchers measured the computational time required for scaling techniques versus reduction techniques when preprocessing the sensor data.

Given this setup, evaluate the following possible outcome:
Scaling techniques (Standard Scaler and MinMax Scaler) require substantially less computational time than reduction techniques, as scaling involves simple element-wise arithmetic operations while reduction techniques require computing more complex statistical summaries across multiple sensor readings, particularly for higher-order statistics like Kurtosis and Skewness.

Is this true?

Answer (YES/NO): YES